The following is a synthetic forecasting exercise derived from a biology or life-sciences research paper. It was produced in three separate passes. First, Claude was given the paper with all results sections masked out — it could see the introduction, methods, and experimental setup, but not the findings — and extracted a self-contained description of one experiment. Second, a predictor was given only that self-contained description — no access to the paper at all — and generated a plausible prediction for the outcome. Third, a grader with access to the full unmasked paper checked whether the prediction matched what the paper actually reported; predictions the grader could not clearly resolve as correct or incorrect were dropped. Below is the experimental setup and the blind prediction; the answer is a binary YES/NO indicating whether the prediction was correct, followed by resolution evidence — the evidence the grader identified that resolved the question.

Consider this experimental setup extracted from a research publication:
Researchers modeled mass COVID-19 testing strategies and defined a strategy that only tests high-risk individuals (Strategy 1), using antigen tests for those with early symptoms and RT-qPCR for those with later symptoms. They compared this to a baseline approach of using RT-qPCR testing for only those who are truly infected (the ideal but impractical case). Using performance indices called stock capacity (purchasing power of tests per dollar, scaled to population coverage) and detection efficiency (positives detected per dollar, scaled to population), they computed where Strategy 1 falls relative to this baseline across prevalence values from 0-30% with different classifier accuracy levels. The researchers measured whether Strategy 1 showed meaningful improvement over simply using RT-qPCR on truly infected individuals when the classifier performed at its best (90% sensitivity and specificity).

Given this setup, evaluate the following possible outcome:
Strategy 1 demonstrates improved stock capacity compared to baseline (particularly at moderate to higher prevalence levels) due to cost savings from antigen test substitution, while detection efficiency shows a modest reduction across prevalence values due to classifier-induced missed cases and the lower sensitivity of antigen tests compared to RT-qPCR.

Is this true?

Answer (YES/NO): NO